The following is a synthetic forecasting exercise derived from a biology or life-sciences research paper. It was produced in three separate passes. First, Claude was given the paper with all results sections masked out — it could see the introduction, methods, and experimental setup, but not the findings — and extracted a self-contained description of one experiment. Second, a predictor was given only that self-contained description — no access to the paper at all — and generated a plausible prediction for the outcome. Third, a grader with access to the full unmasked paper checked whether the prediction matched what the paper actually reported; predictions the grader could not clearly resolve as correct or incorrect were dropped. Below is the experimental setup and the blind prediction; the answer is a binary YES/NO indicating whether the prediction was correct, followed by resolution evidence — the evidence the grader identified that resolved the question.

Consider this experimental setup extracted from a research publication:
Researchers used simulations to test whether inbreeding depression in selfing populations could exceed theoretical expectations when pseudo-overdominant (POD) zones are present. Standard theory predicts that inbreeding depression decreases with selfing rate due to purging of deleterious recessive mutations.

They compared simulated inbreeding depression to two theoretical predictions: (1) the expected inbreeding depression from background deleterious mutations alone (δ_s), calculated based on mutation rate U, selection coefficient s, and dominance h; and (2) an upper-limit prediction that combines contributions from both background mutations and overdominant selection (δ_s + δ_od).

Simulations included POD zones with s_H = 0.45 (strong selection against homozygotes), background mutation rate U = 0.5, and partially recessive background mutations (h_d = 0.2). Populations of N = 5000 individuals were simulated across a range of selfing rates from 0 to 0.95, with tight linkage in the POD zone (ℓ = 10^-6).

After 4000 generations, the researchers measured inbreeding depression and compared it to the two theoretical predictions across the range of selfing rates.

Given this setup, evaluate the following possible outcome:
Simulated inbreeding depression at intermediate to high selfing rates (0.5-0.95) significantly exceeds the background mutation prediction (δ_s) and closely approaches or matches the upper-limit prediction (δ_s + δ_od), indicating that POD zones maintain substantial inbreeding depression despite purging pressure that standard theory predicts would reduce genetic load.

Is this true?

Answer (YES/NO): NO